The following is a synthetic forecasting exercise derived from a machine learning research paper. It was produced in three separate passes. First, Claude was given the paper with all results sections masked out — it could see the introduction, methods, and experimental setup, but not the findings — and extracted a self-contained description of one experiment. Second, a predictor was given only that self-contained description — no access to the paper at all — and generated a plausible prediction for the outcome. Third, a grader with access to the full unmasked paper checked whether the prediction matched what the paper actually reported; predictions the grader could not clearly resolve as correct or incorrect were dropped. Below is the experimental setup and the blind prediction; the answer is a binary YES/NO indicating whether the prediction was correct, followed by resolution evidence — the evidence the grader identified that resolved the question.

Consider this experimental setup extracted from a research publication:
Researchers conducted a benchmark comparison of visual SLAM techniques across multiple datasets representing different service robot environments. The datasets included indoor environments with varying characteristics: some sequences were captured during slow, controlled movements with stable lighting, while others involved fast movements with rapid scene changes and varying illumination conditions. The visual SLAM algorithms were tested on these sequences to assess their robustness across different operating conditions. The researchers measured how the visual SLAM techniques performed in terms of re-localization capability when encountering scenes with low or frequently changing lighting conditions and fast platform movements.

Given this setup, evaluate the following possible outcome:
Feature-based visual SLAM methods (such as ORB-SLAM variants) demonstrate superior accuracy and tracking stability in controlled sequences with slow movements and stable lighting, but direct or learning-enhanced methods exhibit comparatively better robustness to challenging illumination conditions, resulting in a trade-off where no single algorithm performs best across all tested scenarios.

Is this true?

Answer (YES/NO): NO